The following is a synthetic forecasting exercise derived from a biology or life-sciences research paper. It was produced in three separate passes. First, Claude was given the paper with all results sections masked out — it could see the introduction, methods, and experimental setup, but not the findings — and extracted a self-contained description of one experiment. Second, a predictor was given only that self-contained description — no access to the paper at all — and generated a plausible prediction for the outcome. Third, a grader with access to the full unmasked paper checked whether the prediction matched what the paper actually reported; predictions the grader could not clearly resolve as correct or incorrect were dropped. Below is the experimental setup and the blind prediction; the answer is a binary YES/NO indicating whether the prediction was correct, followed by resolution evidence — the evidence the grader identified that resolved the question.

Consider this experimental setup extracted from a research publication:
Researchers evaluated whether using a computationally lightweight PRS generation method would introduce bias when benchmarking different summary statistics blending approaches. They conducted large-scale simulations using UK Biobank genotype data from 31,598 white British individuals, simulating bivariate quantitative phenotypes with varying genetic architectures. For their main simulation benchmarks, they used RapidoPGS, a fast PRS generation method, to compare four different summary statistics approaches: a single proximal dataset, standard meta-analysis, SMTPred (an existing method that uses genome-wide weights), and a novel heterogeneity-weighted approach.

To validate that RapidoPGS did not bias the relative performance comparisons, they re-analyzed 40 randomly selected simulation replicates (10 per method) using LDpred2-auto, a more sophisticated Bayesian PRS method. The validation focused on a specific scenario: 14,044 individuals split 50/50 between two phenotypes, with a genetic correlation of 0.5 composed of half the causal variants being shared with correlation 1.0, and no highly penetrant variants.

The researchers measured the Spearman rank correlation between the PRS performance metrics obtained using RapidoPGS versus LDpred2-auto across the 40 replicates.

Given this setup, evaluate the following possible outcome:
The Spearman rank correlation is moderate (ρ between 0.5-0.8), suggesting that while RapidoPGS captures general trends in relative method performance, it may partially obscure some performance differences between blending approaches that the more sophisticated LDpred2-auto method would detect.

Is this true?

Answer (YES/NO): NO